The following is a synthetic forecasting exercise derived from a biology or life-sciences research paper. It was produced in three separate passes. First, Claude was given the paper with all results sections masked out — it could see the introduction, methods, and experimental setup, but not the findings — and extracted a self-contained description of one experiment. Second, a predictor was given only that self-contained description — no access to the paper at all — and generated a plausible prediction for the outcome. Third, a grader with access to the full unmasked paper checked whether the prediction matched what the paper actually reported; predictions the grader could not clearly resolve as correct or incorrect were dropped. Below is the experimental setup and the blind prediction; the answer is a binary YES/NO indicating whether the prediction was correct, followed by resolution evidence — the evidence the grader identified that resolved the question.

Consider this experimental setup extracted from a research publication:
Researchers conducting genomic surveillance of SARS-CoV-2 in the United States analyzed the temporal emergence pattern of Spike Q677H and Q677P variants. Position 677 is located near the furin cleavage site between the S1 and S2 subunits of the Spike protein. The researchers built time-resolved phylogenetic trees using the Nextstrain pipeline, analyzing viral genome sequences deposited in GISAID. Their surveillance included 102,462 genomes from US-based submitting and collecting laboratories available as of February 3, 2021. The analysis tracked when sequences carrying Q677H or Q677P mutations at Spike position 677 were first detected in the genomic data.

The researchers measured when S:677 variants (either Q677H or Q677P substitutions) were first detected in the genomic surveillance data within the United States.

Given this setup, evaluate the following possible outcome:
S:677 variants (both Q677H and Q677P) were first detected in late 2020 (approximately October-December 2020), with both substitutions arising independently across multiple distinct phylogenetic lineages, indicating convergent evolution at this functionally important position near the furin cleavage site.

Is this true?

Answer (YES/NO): NO